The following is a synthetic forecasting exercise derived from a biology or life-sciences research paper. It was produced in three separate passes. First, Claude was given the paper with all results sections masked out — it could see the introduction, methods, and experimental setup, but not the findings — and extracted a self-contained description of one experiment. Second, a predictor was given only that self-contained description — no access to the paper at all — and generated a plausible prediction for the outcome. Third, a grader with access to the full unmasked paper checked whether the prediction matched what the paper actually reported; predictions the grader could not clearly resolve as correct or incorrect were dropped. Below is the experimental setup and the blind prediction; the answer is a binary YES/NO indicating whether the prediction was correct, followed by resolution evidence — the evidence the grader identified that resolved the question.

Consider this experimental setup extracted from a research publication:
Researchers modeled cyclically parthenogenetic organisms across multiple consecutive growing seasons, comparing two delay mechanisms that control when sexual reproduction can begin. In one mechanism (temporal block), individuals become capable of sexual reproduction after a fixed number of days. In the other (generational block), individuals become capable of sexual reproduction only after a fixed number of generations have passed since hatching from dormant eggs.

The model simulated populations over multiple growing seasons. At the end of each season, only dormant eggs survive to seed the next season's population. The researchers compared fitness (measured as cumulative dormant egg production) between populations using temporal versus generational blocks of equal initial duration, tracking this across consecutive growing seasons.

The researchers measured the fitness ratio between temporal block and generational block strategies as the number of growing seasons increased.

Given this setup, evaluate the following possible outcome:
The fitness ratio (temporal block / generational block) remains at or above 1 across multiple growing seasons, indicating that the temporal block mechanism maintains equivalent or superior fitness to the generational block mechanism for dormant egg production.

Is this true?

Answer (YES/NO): YES